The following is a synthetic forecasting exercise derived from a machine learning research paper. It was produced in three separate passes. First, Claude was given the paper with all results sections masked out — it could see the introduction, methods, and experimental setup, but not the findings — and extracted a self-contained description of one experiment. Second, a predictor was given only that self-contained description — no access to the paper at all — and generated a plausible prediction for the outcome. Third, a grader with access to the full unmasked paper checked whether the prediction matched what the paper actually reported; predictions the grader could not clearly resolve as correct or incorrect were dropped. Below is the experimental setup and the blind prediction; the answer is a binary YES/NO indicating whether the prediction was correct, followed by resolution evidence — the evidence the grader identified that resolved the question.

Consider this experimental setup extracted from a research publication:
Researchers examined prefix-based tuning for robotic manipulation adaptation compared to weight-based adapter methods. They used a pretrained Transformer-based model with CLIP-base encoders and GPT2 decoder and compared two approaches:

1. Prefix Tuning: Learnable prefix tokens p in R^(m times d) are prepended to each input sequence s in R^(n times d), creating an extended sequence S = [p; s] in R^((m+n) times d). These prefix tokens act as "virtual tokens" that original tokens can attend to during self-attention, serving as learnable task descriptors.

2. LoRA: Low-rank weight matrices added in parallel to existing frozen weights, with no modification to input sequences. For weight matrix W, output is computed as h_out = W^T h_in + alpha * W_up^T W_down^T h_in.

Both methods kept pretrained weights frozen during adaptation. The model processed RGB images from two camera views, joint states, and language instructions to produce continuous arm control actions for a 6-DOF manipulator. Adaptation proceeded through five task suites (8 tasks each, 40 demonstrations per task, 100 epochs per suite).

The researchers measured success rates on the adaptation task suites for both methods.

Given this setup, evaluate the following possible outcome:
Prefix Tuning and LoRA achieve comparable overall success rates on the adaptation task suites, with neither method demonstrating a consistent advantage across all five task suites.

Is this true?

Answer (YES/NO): NO